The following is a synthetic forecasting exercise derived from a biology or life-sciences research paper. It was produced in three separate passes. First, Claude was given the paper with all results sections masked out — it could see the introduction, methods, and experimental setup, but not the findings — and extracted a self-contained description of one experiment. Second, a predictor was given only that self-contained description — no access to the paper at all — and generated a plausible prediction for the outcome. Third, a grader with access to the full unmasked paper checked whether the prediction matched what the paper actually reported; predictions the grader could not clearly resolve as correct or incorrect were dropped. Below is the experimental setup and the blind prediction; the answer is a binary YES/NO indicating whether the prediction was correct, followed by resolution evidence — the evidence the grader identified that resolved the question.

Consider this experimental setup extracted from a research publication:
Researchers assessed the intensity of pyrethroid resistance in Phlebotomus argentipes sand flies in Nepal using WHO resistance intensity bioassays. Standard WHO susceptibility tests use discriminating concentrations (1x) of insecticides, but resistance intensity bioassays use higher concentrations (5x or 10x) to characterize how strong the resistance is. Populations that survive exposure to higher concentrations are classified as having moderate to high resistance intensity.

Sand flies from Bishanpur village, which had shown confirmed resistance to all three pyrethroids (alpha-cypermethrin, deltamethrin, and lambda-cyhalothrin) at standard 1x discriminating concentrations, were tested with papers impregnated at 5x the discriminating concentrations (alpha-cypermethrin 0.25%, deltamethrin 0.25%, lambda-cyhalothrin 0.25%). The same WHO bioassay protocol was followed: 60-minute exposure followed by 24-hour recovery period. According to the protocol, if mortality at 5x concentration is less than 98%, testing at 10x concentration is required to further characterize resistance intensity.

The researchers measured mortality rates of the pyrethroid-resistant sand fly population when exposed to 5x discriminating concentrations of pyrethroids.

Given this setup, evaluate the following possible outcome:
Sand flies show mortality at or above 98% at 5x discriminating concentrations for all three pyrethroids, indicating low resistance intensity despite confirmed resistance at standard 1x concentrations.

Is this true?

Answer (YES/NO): YES